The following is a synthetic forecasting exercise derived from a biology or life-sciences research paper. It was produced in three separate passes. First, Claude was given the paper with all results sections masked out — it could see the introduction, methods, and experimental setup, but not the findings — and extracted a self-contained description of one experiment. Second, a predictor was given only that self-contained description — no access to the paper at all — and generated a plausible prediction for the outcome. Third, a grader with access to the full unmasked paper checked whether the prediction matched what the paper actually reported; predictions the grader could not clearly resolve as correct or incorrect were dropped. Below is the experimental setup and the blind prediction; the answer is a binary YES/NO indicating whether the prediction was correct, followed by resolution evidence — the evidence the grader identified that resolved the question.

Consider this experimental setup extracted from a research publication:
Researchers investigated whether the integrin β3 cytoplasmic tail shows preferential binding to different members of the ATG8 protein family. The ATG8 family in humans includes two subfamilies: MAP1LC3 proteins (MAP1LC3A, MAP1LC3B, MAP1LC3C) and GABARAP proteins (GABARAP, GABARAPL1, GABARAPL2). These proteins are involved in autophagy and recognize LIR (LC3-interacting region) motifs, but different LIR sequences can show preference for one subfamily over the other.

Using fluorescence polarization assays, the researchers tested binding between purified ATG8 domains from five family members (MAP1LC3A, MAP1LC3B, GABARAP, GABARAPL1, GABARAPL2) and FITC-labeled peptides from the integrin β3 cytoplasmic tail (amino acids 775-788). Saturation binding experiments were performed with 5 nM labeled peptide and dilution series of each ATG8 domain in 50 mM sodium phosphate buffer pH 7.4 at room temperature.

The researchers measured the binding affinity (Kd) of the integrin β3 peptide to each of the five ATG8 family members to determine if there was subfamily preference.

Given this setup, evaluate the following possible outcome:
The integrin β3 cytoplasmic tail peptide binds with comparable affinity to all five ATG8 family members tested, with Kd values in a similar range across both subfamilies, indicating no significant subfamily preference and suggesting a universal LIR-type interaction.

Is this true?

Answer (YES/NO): NO